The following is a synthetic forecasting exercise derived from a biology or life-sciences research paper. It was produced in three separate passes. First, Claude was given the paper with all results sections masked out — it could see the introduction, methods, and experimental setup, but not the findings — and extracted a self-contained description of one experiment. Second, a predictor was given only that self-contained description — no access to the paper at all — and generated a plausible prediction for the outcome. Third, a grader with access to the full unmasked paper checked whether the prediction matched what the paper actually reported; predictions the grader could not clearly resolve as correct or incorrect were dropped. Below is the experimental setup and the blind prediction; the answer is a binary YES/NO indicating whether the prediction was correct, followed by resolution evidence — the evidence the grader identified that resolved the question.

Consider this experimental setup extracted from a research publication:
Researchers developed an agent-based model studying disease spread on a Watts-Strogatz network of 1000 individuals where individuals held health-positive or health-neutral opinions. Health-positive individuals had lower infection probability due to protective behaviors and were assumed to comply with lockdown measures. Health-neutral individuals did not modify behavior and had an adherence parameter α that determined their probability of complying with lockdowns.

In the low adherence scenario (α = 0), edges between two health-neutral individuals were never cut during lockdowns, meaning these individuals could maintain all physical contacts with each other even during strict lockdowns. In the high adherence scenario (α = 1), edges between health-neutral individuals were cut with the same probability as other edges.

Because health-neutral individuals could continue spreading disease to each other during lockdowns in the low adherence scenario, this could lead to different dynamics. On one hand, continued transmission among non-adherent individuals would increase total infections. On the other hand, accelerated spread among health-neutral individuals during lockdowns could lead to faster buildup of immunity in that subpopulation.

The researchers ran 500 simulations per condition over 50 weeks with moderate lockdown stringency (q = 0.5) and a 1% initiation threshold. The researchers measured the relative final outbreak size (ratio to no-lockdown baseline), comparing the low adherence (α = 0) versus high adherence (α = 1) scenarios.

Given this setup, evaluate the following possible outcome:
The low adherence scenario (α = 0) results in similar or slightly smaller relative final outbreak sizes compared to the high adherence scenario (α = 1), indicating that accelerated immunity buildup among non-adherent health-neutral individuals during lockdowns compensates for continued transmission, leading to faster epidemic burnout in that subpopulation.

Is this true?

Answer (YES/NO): NO